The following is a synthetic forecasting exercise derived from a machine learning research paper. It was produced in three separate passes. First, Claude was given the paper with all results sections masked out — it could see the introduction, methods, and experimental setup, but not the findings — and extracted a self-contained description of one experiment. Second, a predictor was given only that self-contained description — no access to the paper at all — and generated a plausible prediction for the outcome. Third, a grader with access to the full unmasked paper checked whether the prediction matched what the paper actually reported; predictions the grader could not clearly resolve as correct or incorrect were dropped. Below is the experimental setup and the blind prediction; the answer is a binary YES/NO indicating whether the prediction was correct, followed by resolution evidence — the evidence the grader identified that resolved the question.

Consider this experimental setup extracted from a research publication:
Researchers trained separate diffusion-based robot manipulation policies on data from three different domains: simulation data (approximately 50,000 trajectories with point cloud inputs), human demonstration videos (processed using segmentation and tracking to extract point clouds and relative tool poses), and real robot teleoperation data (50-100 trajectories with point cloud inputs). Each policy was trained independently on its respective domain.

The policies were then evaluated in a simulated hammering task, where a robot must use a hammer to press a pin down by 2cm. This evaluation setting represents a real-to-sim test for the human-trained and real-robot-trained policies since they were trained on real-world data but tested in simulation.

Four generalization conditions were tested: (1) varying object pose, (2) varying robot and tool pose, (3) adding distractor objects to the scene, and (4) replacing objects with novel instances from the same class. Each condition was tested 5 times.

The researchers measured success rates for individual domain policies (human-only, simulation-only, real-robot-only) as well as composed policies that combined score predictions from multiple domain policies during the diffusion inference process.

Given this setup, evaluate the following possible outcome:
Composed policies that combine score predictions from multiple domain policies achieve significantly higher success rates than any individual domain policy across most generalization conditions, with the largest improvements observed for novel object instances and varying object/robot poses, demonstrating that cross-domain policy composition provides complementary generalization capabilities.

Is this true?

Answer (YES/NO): NO